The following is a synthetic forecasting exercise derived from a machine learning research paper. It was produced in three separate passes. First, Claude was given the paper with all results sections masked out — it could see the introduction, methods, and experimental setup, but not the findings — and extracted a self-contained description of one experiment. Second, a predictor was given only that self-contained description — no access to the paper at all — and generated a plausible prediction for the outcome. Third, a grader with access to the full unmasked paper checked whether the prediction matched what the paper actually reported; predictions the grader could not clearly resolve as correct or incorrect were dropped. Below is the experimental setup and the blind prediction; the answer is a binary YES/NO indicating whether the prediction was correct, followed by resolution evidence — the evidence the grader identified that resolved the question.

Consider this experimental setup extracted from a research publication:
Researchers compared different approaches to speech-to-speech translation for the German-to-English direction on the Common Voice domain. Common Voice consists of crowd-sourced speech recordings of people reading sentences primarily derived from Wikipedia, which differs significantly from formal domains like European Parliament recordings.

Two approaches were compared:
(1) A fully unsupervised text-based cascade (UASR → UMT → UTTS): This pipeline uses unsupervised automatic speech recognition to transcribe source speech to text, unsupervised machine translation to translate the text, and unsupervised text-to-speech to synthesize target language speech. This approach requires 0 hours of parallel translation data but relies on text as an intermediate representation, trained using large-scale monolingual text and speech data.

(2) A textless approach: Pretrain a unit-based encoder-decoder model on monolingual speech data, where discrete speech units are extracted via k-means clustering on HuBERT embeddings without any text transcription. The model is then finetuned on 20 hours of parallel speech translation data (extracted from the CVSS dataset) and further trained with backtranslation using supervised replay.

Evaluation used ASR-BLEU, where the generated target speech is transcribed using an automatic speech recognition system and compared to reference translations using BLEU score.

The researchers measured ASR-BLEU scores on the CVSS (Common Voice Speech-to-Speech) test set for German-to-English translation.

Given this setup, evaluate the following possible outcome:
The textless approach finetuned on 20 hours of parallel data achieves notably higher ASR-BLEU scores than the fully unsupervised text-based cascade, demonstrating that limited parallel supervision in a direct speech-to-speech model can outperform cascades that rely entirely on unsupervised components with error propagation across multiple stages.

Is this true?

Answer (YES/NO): NO